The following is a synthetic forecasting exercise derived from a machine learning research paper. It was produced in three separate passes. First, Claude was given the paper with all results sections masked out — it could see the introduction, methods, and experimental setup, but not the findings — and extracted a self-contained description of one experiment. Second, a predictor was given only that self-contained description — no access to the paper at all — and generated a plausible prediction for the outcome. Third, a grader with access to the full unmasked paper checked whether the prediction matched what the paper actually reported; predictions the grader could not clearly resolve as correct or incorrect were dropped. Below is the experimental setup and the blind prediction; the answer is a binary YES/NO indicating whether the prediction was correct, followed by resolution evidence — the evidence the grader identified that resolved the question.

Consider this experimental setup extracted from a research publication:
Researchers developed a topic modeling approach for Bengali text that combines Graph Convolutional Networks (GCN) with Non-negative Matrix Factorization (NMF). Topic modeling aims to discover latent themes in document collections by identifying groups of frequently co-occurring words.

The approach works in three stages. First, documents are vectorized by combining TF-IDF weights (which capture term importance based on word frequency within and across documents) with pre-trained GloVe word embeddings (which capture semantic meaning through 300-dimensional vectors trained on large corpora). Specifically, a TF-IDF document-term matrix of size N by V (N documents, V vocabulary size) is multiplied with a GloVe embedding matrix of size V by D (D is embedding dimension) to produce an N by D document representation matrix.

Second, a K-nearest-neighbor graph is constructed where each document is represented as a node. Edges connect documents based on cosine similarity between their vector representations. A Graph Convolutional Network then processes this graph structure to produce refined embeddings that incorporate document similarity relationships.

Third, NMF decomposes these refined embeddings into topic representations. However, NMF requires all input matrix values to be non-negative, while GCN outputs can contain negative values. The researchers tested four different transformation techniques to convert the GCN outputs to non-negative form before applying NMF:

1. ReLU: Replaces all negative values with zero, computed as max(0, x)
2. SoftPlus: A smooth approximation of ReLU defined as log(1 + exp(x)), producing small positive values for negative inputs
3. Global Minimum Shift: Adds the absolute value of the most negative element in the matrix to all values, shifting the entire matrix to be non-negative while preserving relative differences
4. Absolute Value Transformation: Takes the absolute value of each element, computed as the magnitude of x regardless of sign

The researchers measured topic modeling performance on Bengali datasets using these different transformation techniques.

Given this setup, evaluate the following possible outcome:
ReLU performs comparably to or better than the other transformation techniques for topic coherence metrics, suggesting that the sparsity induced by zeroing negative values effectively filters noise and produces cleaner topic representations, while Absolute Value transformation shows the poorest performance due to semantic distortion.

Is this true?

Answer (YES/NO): NO